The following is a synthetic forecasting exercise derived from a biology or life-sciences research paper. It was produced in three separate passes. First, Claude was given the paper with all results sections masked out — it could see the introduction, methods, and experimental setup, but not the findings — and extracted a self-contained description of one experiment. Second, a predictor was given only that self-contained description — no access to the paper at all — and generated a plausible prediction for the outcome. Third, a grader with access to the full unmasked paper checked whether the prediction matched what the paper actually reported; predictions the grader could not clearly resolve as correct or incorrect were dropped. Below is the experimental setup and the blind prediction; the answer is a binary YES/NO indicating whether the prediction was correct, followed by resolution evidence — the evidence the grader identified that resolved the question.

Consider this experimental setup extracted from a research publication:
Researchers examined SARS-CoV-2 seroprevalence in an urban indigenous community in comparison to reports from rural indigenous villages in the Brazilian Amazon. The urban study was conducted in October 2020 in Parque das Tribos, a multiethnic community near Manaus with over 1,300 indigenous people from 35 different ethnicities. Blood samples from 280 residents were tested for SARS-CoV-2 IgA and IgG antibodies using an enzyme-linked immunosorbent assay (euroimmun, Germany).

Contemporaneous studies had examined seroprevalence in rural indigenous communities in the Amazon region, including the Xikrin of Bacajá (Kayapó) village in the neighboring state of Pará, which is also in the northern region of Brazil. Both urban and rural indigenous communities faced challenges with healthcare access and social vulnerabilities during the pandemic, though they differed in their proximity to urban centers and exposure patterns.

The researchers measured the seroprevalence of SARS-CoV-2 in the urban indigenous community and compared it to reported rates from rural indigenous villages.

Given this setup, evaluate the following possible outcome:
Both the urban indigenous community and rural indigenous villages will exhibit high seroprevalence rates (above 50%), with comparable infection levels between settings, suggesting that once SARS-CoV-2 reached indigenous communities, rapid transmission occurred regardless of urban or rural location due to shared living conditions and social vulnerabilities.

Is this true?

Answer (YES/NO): YES